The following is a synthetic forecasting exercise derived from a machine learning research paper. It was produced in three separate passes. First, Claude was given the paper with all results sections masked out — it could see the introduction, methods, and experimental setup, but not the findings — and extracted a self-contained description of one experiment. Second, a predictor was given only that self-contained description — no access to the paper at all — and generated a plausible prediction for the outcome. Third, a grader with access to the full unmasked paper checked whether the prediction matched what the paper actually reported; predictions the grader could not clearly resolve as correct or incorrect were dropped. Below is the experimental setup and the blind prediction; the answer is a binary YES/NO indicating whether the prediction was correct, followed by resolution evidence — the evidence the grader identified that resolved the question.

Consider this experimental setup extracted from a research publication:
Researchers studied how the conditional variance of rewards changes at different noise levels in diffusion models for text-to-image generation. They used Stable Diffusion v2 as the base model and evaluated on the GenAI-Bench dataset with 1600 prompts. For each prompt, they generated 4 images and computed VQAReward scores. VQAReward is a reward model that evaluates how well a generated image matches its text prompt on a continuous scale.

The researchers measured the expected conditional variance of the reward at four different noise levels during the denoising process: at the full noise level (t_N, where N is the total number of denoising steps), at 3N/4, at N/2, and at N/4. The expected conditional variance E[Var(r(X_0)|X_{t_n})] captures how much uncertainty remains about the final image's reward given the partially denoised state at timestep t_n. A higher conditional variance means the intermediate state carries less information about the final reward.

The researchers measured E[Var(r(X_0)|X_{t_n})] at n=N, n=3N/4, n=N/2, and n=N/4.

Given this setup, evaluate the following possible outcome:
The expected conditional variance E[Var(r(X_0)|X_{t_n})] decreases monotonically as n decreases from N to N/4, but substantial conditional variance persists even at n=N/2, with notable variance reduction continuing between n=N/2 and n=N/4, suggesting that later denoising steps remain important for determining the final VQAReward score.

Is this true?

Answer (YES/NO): NO